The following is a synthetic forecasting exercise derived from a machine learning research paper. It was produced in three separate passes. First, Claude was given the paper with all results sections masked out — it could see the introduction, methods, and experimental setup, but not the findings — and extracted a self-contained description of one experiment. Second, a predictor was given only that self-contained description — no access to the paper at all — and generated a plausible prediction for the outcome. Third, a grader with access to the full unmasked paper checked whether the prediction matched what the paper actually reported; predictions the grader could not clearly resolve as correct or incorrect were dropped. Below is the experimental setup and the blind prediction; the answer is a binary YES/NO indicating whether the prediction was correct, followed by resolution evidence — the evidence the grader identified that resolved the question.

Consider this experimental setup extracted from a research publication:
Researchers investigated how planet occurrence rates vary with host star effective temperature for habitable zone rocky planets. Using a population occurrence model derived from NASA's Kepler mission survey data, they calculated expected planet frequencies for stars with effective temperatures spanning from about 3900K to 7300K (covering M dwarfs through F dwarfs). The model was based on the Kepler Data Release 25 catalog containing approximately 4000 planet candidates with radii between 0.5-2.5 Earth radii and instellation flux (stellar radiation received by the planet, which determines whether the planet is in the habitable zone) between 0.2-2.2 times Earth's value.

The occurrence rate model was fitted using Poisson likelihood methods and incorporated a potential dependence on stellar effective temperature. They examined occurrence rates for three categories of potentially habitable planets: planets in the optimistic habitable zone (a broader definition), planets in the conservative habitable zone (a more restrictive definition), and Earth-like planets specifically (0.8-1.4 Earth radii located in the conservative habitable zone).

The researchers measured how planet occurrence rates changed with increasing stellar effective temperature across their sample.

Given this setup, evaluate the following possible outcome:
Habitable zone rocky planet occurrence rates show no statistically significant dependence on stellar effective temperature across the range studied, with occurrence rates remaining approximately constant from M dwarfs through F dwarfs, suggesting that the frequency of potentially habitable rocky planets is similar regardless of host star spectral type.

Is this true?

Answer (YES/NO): NO